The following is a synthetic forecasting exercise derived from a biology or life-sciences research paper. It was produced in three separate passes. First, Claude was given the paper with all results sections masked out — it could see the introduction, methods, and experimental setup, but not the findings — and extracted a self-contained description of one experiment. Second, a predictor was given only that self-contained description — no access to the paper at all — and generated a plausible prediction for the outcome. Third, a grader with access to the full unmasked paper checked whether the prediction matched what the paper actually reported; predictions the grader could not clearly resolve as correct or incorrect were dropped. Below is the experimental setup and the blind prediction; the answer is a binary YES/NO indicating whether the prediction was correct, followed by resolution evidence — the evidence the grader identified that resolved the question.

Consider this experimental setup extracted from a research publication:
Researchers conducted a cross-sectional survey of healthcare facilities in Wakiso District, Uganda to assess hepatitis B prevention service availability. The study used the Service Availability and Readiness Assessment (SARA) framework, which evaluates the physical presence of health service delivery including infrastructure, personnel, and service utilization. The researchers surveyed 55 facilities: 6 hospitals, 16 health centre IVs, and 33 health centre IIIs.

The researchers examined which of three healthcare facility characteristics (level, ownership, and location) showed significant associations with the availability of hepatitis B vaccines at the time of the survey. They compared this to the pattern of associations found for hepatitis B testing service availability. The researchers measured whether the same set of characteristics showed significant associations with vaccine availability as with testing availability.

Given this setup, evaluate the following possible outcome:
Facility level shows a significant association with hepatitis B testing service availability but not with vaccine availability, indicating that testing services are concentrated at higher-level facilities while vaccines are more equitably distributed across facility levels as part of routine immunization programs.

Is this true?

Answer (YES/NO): NO